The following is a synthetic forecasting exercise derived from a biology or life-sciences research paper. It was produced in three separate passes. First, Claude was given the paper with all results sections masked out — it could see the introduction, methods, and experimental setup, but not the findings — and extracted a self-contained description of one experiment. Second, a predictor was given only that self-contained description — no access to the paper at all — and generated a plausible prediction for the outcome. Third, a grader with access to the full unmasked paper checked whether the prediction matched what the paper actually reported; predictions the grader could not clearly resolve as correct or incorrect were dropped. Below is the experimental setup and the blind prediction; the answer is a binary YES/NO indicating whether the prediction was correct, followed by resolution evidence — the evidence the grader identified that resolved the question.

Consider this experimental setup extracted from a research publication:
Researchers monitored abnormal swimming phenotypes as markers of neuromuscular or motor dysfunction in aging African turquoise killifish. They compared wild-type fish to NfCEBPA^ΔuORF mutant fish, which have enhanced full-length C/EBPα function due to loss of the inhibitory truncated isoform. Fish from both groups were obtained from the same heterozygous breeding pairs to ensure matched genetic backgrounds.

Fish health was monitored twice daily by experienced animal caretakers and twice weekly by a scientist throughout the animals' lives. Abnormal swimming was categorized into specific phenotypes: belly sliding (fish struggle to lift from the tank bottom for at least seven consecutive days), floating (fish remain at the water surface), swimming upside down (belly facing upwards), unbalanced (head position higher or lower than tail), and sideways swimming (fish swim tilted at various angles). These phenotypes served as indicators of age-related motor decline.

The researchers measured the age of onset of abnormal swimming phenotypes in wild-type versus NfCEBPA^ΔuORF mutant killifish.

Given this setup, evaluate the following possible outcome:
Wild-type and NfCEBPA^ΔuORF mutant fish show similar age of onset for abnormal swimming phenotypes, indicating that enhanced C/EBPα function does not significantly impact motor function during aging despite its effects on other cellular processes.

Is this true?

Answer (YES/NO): NO